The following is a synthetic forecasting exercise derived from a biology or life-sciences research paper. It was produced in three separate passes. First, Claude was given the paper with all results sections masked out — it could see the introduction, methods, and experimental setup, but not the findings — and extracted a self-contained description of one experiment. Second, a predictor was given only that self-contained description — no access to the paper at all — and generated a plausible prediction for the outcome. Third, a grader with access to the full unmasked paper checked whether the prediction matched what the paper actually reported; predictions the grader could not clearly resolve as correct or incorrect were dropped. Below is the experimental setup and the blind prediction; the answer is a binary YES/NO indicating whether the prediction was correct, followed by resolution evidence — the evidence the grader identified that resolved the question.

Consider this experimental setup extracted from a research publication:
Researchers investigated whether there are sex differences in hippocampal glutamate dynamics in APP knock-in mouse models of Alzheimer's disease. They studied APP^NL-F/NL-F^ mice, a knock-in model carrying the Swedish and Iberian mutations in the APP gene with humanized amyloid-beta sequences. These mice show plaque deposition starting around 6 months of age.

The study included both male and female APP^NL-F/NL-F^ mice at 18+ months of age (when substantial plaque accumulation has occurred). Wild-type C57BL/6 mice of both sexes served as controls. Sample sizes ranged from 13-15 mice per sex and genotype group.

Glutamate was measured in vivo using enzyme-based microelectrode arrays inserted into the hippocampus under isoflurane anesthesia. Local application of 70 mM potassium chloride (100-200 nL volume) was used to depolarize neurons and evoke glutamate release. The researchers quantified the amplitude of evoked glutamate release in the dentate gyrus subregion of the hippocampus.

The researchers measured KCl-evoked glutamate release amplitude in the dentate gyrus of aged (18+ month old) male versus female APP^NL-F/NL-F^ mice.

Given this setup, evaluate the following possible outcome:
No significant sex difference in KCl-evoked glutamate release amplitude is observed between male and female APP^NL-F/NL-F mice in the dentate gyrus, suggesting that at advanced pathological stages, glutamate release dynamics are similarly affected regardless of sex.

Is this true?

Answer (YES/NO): NO